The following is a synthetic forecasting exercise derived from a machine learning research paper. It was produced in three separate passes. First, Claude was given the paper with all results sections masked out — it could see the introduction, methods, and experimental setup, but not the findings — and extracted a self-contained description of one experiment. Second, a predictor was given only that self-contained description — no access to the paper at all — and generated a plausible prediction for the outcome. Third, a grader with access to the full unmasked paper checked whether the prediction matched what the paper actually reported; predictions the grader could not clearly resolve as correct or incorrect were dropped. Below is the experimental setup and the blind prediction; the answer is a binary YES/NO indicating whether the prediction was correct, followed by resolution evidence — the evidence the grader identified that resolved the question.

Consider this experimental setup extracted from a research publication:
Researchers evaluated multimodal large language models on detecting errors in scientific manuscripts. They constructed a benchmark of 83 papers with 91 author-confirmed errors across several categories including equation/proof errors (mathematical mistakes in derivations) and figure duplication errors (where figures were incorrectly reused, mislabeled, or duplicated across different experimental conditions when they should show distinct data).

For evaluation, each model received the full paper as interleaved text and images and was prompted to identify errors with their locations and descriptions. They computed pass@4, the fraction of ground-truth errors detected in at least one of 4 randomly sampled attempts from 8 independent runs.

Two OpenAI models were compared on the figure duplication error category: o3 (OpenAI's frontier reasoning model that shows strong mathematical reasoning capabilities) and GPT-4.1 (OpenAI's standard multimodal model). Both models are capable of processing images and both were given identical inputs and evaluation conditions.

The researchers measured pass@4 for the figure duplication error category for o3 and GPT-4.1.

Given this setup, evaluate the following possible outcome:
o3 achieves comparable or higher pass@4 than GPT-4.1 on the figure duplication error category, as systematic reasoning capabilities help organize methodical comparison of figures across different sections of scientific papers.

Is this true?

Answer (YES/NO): NO